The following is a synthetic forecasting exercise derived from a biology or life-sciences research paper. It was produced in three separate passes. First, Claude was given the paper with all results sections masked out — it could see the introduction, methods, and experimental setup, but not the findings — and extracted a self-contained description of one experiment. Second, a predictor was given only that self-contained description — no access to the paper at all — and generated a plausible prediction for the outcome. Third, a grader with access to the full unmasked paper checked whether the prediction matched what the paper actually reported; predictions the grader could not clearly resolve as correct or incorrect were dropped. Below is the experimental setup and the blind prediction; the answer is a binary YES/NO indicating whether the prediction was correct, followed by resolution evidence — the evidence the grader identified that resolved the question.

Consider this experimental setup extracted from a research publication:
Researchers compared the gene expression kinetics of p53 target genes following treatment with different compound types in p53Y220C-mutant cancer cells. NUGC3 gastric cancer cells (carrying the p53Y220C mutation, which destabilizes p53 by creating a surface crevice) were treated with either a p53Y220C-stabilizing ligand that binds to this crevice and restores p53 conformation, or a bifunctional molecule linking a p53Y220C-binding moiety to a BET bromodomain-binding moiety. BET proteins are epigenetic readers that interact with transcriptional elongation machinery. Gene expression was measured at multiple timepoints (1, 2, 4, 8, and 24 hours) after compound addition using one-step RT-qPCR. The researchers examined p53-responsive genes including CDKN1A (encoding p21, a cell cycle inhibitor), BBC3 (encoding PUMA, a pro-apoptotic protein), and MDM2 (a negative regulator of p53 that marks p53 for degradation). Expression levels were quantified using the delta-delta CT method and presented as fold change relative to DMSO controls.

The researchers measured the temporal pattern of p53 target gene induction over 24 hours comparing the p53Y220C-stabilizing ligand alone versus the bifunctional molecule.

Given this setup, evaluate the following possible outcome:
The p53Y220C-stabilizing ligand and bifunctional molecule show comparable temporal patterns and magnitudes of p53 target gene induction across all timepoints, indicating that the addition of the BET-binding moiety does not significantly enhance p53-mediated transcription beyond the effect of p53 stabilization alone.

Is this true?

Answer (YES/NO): NO